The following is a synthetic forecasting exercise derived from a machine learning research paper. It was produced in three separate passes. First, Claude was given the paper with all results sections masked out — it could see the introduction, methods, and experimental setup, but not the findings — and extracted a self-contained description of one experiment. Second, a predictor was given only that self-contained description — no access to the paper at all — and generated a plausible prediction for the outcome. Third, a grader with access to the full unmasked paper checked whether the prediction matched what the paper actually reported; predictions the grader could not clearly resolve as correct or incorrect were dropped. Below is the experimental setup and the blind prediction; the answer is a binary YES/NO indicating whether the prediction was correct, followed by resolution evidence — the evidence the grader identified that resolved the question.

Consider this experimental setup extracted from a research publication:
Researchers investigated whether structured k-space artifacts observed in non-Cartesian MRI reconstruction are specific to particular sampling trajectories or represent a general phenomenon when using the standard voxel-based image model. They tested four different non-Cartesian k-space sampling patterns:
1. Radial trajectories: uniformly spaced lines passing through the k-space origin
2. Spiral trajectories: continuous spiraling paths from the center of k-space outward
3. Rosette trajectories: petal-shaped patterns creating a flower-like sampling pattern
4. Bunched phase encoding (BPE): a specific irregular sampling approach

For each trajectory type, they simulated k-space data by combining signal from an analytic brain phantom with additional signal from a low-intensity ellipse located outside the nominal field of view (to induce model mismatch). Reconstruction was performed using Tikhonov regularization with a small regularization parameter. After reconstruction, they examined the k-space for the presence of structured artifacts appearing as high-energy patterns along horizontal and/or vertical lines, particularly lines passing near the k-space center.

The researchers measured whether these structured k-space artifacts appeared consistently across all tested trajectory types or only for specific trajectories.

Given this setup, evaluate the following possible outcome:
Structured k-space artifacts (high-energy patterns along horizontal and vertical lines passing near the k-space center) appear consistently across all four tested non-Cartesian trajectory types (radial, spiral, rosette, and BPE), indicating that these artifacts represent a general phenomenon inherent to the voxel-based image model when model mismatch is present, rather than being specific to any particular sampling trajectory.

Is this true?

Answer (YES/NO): YES